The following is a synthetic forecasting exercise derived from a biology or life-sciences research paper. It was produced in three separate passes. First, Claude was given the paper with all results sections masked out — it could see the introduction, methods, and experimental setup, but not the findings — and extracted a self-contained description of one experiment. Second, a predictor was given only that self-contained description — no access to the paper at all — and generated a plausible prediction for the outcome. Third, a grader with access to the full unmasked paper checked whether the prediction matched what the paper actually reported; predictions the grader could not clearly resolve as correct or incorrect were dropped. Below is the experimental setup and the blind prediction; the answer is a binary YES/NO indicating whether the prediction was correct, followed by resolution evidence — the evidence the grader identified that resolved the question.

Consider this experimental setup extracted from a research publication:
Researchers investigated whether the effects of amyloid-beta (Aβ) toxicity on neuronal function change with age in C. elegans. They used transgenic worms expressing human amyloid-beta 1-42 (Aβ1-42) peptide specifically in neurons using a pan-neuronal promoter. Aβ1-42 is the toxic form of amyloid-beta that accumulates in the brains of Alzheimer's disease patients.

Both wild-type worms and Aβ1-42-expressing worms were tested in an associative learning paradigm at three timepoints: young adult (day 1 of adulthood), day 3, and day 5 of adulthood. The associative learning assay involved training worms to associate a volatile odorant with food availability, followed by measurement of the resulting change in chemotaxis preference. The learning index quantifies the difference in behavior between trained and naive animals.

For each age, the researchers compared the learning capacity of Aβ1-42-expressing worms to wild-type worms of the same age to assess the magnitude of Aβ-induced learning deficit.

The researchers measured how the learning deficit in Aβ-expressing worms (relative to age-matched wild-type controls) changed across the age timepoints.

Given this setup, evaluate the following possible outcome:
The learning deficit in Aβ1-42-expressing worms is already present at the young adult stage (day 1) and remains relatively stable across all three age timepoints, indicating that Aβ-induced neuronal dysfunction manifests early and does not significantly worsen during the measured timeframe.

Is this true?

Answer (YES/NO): NO